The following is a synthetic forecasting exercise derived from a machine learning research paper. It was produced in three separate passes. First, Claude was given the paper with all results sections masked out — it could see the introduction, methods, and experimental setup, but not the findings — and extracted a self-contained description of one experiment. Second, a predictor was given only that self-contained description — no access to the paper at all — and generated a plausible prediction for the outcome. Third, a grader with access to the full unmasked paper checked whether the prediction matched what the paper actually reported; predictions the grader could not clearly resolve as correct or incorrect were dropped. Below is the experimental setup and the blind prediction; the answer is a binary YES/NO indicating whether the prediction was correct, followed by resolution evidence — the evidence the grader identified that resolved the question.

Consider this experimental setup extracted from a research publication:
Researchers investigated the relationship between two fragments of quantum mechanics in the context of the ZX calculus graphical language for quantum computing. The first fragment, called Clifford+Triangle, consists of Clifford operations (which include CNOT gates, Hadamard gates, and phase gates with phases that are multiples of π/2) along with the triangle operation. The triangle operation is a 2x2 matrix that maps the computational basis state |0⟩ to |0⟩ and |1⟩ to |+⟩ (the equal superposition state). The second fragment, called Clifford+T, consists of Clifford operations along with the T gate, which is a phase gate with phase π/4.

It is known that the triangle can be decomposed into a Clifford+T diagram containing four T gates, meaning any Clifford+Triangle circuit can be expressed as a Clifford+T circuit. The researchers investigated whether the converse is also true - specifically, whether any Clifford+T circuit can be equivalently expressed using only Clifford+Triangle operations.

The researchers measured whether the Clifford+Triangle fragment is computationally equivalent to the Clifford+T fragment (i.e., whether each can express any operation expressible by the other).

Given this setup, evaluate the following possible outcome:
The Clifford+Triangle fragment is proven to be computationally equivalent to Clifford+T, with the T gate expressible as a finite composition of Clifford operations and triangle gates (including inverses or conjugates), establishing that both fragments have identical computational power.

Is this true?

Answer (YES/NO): NO